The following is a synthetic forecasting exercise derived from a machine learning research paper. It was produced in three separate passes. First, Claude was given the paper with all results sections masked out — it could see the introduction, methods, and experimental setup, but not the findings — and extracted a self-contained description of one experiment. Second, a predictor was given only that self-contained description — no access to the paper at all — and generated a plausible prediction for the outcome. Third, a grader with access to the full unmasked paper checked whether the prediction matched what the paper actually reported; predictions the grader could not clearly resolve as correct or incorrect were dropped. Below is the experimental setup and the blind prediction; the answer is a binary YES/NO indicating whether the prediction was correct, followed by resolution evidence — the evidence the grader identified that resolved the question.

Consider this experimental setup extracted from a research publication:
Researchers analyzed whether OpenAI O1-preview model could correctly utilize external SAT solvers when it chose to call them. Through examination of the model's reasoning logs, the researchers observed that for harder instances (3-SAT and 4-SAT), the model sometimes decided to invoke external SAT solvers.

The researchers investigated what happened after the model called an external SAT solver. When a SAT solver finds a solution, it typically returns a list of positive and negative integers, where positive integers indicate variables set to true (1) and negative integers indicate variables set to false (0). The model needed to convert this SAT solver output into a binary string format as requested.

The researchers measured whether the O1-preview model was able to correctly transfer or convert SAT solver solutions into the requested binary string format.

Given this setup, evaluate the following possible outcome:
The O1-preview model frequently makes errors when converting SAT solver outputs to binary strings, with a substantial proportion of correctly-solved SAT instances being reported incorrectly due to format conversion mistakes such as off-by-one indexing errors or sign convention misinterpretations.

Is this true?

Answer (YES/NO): YES